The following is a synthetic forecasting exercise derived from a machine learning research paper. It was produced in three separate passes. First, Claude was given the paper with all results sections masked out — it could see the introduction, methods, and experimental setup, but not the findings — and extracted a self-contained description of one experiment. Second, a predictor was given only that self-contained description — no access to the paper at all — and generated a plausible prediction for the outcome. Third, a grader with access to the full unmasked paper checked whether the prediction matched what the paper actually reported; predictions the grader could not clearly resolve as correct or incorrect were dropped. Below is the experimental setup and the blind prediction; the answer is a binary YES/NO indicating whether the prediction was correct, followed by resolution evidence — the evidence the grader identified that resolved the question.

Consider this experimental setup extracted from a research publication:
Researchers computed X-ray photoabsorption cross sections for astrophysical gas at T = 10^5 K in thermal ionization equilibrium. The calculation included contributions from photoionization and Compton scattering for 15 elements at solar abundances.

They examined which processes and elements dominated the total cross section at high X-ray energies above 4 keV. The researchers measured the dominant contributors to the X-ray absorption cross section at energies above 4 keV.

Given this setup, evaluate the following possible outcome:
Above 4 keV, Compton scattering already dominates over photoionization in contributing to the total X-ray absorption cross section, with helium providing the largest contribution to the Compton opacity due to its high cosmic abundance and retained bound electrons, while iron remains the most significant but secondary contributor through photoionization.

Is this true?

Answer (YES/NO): NO